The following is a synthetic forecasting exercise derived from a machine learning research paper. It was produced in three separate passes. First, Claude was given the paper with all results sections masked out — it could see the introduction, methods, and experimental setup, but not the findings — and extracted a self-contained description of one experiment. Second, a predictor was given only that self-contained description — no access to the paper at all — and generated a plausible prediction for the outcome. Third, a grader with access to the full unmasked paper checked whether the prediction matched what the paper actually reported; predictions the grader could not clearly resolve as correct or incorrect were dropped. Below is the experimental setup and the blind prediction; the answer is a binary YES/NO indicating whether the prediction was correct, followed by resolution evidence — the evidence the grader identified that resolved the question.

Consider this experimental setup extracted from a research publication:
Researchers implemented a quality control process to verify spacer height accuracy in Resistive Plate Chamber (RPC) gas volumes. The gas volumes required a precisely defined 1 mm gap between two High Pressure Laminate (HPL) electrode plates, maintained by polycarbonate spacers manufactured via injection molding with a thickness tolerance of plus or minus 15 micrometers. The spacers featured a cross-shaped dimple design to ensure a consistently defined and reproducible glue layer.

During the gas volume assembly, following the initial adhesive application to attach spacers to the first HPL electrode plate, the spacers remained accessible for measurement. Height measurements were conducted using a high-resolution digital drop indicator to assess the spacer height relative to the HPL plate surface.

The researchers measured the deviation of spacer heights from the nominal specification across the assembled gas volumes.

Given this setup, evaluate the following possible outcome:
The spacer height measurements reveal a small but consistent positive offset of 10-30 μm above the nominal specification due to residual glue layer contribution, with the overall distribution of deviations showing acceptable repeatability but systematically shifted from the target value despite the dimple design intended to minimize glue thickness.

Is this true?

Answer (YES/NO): NO